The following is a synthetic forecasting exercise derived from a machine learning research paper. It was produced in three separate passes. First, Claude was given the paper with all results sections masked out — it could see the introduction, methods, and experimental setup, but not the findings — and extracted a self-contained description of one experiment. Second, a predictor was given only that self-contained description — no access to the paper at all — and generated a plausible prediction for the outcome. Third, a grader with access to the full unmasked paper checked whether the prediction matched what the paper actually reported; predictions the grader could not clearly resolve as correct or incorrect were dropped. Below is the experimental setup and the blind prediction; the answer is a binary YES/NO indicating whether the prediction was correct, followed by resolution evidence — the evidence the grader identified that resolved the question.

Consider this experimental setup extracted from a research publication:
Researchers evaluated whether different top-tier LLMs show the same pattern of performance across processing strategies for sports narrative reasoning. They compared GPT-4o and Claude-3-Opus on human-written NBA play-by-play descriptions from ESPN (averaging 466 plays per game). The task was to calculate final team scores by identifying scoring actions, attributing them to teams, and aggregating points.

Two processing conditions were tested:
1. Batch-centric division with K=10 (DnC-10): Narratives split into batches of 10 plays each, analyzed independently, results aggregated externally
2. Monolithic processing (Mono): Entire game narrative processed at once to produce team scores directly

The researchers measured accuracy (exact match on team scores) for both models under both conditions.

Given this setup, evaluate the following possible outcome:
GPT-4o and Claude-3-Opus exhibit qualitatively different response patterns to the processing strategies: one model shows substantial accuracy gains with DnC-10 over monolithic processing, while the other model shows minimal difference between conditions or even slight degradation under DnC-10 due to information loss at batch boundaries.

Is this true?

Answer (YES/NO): NO